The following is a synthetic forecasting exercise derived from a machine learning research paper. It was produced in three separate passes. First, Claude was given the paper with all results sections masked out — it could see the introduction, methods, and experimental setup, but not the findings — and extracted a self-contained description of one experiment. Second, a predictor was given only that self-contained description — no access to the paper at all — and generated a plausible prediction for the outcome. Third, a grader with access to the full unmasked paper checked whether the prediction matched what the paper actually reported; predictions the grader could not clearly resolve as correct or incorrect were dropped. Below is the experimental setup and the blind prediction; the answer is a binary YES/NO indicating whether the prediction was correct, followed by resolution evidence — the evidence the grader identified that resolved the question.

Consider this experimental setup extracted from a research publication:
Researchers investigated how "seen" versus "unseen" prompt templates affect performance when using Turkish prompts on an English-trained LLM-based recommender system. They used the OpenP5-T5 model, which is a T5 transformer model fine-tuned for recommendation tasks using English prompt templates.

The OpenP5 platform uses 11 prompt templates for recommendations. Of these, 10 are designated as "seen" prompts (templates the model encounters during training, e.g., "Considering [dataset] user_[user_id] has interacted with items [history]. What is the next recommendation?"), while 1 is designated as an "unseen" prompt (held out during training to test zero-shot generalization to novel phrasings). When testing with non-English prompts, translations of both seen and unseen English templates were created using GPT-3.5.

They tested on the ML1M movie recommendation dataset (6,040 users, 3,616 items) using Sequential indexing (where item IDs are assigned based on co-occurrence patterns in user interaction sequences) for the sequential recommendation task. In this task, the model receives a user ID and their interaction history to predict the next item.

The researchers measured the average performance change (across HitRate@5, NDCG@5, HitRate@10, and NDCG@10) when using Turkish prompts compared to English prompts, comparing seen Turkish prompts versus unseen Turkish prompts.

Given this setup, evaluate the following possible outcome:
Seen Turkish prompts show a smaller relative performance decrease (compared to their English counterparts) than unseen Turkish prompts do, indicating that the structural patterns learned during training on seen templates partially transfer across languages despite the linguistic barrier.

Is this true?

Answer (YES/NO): YES